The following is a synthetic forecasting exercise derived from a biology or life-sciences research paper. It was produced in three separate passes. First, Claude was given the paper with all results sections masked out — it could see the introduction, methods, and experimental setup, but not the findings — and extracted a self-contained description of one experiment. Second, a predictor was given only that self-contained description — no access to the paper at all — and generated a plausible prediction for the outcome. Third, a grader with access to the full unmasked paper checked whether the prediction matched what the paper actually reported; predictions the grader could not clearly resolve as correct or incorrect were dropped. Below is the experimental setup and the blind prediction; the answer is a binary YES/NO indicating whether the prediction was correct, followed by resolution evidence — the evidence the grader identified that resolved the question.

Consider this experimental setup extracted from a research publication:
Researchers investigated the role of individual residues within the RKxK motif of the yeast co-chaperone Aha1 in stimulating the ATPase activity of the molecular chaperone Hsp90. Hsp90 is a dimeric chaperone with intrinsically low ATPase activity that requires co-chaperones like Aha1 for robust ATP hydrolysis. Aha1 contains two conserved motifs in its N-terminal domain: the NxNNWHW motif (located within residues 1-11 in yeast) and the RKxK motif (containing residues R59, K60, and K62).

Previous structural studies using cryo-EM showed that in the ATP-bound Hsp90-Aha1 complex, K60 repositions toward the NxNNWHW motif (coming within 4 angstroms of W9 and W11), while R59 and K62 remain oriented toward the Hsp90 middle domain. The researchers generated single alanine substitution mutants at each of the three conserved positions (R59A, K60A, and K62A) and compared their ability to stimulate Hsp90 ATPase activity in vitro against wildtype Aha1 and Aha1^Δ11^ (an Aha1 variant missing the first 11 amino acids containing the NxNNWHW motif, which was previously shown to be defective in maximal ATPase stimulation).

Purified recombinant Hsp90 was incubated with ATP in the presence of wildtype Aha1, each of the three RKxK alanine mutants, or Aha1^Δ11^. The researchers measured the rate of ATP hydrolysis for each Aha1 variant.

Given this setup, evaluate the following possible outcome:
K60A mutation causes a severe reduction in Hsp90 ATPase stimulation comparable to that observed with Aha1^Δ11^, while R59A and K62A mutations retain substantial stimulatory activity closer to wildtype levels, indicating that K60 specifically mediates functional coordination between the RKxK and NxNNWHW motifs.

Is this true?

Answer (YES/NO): YES